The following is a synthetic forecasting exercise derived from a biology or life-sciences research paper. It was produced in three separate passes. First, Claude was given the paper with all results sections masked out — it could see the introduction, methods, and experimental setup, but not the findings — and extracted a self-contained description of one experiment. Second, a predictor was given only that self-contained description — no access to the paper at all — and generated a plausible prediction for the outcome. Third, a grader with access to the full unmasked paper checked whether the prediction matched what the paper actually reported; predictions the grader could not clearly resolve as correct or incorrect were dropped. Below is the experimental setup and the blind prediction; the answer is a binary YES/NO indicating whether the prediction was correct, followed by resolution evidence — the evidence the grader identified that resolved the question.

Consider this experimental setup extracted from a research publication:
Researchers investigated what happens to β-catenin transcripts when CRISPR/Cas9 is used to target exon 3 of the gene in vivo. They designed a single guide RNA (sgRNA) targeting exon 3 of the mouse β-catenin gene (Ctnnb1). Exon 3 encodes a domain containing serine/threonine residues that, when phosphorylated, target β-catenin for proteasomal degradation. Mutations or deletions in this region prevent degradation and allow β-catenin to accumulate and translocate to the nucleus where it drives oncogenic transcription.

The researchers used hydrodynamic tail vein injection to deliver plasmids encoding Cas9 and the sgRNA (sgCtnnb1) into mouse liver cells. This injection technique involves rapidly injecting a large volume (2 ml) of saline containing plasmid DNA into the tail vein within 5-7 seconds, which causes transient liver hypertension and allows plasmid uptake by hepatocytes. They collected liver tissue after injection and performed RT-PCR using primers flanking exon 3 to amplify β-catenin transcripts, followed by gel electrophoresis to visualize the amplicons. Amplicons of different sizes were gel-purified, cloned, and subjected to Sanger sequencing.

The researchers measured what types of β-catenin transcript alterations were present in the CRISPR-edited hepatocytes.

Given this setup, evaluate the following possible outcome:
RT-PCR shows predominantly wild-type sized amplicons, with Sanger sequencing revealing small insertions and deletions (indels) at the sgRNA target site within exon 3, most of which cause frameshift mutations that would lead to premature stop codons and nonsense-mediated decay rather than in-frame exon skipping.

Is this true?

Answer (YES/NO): NO